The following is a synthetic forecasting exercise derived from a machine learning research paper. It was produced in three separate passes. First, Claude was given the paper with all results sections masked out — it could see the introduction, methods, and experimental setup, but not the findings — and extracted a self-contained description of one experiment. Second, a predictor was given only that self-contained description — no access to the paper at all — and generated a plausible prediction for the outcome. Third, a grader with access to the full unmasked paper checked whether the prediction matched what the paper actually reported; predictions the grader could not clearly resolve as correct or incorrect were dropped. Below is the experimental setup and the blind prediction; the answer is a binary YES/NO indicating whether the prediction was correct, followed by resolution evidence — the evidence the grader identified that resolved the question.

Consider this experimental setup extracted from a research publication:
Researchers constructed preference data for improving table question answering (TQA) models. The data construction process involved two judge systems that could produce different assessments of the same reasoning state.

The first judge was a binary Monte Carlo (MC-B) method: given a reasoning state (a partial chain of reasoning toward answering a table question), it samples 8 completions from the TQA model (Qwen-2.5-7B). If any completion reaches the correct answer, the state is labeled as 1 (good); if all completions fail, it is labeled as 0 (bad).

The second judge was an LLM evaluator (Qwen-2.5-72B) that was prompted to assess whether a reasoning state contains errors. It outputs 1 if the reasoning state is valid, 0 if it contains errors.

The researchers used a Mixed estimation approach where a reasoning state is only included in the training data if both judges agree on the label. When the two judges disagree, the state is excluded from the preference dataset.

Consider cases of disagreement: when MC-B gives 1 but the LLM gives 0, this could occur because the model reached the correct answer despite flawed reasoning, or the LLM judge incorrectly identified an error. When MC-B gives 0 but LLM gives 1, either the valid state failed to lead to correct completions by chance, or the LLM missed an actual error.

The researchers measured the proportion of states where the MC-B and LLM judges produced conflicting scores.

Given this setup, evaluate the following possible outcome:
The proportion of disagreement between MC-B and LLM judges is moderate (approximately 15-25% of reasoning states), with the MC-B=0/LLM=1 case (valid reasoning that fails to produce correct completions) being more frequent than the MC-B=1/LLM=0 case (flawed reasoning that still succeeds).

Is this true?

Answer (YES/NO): NO